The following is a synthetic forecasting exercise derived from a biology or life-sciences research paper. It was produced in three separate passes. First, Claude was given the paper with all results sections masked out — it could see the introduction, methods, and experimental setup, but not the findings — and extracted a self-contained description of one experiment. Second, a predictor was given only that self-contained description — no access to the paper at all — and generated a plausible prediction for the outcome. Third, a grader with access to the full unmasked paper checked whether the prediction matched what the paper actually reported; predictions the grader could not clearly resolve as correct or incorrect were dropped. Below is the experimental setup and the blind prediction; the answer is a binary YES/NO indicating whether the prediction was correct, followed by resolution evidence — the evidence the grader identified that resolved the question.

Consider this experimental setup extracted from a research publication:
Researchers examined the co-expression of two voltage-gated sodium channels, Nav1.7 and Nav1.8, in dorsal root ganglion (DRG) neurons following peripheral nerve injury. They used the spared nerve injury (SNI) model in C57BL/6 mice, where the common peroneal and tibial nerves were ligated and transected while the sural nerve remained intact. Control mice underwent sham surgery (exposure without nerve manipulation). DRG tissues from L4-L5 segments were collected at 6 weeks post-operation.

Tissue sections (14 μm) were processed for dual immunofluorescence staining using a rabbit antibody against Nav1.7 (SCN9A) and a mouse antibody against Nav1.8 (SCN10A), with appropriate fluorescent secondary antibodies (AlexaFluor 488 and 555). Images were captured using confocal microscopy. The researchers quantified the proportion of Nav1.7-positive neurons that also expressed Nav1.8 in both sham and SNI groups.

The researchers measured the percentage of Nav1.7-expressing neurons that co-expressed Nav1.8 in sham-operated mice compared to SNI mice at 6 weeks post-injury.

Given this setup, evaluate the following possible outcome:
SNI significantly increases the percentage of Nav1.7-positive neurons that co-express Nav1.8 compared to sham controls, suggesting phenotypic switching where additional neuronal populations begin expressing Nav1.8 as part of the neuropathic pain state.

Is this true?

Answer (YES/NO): NO